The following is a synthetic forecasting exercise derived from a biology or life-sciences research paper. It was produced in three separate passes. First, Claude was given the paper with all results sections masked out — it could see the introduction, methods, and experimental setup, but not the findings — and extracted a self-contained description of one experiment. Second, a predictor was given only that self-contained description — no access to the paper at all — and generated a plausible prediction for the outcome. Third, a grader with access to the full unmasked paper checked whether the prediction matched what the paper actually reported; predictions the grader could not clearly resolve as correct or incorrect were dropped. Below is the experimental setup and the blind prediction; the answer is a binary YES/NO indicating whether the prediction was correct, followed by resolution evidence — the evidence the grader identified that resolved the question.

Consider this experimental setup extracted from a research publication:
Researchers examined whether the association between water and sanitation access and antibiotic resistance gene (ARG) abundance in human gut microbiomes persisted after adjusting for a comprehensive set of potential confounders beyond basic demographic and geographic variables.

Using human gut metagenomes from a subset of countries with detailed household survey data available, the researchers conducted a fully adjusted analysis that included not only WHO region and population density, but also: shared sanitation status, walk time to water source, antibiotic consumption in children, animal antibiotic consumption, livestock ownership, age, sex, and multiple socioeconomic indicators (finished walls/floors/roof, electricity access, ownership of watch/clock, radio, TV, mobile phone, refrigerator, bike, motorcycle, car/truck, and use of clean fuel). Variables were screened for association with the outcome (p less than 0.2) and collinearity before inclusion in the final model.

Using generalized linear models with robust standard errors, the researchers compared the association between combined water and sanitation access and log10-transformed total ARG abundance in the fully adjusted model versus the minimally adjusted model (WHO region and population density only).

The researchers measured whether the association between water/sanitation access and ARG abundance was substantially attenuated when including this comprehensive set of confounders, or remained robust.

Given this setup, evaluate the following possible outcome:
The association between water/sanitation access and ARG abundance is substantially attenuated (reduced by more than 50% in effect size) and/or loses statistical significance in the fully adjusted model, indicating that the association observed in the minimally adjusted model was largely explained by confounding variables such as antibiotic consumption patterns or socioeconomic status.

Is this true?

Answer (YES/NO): NO